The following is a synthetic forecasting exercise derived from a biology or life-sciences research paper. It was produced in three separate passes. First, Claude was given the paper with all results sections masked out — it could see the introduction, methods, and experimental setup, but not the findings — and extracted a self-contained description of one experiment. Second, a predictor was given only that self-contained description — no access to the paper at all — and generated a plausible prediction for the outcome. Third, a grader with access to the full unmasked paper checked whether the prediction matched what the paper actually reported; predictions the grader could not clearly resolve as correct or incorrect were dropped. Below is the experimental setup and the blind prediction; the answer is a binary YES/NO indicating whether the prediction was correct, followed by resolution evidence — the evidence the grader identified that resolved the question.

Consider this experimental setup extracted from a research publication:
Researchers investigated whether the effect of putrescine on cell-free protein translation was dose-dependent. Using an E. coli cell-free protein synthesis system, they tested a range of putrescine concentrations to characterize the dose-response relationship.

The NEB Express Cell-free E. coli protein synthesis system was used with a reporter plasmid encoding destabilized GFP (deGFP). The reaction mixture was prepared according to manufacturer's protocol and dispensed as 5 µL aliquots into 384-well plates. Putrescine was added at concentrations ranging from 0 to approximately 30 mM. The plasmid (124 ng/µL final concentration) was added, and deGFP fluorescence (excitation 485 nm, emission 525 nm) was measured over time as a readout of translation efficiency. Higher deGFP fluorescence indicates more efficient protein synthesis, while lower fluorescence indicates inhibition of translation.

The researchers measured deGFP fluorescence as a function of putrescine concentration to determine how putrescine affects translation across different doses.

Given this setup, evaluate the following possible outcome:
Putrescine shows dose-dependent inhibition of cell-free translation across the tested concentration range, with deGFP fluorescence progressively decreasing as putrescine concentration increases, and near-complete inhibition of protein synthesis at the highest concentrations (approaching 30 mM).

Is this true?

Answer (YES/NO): NO